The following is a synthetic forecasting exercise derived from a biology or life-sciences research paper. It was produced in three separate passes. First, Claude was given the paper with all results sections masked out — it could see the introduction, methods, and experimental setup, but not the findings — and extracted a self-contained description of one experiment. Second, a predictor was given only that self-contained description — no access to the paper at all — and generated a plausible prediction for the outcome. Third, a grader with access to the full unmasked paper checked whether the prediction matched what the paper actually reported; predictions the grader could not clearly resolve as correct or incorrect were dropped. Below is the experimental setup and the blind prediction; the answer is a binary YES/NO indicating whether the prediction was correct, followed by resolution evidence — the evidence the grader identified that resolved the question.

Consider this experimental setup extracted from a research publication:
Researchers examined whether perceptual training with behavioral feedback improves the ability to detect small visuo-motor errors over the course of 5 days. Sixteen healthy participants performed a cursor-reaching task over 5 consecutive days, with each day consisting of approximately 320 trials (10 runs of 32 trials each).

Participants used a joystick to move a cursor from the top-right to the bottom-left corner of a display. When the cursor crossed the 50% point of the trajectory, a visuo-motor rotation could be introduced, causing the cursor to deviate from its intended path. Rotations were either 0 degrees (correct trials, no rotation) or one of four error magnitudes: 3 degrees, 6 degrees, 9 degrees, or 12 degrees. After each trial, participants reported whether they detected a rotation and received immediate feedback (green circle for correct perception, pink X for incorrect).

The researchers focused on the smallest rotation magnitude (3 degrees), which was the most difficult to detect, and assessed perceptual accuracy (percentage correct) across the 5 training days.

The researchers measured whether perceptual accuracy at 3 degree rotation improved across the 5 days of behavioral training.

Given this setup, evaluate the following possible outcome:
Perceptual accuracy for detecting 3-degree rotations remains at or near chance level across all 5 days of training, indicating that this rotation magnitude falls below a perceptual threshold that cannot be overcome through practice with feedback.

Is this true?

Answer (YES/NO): NO